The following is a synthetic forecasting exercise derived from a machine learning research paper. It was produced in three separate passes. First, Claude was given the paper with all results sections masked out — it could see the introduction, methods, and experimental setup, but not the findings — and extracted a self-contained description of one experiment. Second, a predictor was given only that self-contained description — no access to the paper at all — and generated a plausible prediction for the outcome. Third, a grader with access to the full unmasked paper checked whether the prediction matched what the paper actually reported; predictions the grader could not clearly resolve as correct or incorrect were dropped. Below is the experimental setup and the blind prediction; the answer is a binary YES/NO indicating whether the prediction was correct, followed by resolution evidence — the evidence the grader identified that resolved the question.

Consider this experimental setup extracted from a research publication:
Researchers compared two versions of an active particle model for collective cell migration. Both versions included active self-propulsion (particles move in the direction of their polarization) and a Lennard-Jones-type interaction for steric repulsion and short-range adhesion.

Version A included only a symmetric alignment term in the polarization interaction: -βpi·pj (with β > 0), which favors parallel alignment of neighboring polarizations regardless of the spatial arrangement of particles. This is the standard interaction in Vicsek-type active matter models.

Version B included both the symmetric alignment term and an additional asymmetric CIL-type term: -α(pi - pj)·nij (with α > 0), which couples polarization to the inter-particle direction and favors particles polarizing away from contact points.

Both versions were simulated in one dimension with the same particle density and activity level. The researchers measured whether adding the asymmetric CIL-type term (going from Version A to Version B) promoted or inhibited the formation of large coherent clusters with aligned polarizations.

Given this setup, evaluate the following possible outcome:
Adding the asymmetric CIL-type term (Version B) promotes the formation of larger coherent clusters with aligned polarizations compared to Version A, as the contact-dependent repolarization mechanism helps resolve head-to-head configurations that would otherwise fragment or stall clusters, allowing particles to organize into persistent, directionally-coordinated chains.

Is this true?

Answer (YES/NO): NO